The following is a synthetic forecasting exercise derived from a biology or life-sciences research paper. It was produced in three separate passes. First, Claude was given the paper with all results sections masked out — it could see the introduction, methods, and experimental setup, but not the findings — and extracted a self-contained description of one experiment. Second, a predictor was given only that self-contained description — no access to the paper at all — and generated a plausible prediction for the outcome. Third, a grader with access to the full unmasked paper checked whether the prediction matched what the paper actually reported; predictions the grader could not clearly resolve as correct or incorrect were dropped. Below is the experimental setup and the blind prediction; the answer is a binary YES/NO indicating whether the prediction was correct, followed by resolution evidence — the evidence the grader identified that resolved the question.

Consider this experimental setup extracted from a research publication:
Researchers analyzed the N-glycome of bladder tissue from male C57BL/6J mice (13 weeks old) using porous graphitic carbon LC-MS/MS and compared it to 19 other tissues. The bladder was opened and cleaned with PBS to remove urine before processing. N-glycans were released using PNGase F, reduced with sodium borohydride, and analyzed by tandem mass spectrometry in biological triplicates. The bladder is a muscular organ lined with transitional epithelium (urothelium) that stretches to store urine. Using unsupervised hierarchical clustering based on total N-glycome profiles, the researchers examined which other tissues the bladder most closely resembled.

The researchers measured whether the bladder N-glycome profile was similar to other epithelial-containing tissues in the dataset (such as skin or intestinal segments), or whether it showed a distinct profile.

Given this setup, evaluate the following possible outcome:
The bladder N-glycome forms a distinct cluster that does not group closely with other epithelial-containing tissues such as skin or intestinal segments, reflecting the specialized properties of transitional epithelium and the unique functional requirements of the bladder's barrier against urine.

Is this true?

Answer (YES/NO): NO